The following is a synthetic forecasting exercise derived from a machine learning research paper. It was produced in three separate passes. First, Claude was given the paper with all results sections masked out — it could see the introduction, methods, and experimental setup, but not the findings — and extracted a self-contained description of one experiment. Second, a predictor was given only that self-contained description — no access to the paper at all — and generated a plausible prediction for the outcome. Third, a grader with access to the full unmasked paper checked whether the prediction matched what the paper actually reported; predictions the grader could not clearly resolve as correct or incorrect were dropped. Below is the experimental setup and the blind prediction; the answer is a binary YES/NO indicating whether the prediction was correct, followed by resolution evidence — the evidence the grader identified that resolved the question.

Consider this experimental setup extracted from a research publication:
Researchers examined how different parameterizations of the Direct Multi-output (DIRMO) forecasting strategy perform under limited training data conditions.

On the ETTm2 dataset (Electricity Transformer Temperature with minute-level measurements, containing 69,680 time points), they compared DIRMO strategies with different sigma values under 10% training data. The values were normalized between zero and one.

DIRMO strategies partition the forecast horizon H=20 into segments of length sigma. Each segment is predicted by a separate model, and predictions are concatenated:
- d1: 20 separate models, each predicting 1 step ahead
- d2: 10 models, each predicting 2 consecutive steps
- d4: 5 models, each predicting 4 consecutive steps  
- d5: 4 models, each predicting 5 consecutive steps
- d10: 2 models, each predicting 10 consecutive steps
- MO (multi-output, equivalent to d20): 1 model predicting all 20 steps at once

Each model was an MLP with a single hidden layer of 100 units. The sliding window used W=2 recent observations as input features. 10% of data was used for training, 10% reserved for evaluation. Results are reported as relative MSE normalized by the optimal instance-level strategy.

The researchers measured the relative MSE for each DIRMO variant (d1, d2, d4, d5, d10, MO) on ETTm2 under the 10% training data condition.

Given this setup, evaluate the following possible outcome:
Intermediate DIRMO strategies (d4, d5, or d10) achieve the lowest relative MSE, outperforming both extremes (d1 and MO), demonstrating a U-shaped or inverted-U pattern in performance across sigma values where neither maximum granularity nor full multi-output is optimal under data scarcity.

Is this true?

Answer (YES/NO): NO